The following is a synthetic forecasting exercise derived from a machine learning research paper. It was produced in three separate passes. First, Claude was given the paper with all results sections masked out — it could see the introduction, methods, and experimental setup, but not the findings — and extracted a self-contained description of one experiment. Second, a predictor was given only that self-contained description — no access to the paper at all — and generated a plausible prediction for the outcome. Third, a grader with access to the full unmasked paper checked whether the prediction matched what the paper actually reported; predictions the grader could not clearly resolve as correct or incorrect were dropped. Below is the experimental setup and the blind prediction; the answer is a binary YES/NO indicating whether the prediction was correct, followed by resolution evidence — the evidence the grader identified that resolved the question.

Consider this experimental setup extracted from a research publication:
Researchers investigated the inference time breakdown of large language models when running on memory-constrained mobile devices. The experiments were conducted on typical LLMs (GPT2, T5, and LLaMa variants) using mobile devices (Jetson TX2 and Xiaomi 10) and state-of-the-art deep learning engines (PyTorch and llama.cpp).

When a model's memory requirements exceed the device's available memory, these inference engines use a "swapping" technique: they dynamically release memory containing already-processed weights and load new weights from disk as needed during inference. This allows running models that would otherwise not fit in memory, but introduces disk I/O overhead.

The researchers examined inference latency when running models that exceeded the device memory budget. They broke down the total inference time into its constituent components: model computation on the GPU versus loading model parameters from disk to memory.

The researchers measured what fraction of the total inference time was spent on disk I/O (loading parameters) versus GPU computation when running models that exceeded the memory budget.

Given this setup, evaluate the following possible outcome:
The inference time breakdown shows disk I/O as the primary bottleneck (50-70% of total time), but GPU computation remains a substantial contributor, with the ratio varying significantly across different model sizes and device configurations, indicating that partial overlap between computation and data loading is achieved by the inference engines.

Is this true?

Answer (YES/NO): NO